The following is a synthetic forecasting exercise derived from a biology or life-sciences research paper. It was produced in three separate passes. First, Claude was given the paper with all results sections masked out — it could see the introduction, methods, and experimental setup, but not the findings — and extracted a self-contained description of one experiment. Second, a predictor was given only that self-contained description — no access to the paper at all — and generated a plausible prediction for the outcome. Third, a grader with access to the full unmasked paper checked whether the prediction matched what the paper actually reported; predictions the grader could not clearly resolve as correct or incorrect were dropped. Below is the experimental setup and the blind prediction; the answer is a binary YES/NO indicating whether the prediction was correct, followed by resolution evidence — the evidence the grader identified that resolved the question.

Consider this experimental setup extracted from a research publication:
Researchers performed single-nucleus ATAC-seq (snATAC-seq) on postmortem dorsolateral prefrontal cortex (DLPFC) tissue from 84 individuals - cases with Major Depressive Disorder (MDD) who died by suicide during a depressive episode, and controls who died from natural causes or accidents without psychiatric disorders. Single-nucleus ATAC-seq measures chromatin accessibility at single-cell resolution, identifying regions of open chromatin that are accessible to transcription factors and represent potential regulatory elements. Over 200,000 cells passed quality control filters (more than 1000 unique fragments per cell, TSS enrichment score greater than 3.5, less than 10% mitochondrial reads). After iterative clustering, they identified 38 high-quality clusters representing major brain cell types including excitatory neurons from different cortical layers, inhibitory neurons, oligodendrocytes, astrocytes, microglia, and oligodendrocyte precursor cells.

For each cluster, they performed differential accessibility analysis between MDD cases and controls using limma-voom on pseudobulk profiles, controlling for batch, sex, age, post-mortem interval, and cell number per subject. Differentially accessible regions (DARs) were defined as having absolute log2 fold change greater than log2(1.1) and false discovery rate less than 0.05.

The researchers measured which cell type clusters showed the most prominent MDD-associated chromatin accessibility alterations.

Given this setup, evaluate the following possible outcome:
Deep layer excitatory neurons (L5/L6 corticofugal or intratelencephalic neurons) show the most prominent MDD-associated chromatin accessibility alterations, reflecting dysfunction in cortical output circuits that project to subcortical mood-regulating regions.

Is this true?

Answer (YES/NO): NO